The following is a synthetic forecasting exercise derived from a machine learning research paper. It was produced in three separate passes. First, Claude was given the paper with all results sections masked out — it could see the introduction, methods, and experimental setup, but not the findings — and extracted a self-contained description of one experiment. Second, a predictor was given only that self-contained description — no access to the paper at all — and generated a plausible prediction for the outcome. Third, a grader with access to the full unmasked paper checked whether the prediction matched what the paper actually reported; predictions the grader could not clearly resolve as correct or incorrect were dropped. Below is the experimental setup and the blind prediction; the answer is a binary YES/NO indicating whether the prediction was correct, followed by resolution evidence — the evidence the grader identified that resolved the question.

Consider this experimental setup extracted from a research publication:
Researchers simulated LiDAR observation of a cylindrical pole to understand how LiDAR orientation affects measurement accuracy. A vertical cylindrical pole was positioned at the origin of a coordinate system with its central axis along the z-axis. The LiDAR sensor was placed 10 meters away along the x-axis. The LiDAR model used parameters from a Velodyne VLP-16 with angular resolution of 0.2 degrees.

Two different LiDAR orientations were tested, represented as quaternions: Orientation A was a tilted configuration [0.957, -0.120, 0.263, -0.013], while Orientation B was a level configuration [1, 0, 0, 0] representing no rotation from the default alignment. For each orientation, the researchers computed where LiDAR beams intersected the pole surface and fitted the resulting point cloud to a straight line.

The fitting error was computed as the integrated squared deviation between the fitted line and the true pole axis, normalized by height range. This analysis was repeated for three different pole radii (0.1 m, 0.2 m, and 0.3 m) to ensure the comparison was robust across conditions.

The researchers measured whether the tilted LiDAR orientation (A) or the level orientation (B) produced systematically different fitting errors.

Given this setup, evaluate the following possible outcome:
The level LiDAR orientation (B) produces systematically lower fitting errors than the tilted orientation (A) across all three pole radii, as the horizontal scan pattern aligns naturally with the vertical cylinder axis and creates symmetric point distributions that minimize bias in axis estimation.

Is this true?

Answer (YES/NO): NO